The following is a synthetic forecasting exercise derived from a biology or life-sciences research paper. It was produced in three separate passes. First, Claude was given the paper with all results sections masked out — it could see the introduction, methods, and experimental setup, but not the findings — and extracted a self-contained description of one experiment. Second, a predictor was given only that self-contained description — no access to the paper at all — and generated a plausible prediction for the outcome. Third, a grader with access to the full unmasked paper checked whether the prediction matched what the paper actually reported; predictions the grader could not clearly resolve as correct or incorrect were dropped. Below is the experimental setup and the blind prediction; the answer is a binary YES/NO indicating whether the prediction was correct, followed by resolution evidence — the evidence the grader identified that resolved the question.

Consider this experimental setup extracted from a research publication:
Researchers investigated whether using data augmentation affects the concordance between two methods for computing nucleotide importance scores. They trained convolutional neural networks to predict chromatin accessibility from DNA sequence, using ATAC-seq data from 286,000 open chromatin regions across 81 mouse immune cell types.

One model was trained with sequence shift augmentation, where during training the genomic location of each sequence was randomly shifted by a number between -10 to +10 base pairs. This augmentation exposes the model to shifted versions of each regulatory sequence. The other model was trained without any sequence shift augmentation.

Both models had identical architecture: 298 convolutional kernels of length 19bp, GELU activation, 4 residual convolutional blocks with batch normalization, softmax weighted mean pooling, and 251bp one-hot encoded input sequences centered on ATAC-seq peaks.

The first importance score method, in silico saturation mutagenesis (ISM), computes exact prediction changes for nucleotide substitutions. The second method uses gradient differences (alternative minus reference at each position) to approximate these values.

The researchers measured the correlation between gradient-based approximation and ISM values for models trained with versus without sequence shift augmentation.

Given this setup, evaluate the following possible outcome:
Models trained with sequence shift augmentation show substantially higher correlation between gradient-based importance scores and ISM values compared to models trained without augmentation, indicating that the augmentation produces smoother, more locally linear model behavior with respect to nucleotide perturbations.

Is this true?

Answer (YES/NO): NO